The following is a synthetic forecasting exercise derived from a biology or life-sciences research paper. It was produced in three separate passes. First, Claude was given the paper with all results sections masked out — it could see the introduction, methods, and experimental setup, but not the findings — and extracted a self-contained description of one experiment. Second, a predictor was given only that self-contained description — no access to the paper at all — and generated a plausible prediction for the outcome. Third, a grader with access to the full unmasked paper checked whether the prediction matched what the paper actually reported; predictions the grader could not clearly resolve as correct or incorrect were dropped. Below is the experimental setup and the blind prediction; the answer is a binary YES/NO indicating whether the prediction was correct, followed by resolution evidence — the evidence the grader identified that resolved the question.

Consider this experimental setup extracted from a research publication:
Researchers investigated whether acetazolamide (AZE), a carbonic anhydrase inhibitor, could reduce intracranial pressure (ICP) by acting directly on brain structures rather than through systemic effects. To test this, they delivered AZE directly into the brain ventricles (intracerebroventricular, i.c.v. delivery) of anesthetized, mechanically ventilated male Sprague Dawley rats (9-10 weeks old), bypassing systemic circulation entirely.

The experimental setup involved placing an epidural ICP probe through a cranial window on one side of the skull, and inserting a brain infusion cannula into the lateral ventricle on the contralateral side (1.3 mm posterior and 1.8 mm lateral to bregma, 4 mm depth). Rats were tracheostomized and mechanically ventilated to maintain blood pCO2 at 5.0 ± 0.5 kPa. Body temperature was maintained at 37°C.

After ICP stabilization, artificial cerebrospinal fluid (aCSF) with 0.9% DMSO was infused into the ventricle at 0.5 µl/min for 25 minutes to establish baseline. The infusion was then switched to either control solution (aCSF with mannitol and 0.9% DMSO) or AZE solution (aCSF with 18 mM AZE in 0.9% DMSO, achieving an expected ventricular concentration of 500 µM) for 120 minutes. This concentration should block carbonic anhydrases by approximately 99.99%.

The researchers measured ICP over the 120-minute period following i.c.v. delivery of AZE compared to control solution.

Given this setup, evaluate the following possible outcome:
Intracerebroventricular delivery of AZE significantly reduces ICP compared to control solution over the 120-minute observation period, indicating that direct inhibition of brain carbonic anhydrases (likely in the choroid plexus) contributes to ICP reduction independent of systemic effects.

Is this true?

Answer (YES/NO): YES